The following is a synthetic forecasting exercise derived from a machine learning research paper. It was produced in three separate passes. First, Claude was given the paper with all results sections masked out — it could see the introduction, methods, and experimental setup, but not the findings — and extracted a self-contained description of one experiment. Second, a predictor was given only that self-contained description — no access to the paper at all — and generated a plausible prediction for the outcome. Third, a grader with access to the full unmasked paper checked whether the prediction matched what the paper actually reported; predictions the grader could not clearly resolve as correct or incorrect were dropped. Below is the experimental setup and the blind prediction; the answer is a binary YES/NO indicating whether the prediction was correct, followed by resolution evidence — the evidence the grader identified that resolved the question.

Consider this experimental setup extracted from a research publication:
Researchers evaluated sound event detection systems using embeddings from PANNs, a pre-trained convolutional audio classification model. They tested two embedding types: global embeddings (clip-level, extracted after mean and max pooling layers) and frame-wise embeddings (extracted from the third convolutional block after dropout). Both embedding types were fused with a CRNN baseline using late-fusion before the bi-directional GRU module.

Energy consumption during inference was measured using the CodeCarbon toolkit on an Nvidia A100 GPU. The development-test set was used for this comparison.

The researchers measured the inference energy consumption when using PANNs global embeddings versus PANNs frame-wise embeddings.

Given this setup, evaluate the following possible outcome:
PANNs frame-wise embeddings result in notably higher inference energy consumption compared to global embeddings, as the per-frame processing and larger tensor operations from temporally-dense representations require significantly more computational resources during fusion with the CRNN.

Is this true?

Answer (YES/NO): NO